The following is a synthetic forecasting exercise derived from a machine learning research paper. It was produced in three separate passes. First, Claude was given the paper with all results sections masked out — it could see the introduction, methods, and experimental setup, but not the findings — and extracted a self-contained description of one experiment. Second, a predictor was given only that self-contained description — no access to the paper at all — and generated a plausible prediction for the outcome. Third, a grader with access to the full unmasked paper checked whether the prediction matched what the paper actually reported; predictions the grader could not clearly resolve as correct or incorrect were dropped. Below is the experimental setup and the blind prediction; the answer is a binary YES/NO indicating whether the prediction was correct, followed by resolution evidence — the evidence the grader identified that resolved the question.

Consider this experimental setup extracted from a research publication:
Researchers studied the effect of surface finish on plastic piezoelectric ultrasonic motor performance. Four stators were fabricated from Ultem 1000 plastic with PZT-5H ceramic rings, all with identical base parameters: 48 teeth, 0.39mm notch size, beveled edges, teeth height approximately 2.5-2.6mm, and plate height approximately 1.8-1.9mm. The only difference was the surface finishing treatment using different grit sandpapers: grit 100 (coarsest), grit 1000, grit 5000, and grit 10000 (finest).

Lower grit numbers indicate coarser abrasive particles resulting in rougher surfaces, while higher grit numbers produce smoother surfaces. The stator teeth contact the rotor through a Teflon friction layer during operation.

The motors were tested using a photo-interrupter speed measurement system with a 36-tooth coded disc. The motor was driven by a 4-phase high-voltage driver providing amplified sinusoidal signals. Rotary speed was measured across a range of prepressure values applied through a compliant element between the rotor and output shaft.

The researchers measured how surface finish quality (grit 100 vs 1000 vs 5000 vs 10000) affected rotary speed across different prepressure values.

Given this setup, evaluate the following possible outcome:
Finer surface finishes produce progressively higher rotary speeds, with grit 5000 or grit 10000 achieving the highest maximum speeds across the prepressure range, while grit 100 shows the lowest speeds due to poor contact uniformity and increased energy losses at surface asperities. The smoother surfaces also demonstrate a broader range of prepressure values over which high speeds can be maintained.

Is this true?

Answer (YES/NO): NO